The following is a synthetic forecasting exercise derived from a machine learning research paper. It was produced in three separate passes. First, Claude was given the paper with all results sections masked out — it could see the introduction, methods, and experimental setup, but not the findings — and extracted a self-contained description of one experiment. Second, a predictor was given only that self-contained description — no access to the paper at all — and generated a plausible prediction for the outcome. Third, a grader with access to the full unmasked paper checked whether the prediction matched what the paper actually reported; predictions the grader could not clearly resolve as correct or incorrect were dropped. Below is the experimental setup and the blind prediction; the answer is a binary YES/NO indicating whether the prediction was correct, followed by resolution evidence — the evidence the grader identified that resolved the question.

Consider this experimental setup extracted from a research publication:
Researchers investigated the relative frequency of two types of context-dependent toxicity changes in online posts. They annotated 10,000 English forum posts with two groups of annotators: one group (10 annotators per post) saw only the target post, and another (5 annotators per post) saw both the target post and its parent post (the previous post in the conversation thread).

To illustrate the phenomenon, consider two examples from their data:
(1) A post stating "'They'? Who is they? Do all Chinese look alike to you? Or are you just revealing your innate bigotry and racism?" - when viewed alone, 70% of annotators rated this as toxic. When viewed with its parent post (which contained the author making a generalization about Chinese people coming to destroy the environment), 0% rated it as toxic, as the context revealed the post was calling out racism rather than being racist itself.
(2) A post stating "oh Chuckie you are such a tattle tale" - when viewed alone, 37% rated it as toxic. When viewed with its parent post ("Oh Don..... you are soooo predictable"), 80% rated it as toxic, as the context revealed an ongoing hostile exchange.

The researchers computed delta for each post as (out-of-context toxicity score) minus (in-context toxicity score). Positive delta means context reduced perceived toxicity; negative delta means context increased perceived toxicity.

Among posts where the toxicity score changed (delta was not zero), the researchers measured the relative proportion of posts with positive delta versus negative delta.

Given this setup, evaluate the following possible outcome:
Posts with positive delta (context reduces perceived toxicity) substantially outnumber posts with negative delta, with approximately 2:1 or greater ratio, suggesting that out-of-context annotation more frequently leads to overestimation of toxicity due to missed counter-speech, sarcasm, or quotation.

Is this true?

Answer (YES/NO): YES